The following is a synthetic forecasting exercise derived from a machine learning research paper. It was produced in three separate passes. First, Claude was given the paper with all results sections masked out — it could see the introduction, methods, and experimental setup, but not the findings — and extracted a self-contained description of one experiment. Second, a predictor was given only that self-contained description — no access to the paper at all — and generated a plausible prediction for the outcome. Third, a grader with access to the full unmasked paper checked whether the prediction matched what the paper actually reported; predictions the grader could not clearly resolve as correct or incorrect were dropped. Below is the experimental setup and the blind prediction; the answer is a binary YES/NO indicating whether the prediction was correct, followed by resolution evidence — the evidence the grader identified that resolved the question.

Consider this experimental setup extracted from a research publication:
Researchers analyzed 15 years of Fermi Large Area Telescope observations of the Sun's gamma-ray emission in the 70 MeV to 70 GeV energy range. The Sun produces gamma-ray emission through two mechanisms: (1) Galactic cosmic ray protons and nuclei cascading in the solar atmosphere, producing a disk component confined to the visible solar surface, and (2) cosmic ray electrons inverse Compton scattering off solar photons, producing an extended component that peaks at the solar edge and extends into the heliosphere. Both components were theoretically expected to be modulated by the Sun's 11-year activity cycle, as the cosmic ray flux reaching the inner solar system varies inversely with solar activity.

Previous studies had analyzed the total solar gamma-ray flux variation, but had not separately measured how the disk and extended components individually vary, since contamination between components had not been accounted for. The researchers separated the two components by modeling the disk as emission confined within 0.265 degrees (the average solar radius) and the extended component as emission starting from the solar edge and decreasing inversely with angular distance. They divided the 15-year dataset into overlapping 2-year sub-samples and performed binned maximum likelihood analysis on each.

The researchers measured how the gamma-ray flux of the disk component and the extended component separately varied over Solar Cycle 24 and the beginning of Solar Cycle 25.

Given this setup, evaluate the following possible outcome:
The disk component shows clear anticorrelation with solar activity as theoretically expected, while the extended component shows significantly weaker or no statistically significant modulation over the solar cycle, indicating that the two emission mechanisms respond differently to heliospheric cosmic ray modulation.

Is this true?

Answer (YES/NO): NO